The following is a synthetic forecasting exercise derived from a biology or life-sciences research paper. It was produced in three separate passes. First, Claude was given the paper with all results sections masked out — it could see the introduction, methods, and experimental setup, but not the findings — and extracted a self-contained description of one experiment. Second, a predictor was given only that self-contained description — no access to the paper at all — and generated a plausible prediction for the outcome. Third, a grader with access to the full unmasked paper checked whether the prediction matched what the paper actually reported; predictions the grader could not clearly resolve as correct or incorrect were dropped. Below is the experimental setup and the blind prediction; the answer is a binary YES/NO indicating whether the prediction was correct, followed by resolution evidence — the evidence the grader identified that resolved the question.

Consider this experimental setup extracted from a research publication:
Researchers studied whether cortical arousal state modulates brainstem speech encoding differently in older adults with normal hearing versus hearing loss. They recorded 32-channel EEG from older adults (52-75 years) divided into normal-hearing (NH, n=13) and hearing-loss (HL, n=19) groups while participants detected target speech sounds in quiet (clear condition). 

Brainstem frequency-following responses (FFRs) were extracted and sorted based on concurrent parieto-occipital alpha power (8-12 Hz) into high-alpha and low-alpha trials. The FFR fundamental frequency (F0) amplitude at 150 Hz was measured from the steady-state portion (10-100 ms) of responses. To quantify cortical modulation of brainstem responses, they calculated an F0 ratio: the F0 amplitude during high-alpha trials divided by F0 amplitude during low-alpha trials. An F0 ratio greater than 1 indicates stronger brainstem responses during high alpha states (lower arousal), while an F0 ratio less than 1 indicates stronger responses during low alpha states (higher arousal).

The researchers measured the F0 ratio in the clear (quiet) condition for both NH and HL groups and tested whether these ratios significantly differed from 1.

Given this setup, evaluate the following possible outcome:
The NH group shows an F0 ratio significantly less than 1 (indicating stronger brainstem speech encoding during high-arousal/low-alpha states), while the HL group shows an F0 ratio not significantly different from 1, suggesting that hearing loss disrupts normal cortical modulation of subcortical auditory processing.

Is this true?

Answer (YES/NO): NO